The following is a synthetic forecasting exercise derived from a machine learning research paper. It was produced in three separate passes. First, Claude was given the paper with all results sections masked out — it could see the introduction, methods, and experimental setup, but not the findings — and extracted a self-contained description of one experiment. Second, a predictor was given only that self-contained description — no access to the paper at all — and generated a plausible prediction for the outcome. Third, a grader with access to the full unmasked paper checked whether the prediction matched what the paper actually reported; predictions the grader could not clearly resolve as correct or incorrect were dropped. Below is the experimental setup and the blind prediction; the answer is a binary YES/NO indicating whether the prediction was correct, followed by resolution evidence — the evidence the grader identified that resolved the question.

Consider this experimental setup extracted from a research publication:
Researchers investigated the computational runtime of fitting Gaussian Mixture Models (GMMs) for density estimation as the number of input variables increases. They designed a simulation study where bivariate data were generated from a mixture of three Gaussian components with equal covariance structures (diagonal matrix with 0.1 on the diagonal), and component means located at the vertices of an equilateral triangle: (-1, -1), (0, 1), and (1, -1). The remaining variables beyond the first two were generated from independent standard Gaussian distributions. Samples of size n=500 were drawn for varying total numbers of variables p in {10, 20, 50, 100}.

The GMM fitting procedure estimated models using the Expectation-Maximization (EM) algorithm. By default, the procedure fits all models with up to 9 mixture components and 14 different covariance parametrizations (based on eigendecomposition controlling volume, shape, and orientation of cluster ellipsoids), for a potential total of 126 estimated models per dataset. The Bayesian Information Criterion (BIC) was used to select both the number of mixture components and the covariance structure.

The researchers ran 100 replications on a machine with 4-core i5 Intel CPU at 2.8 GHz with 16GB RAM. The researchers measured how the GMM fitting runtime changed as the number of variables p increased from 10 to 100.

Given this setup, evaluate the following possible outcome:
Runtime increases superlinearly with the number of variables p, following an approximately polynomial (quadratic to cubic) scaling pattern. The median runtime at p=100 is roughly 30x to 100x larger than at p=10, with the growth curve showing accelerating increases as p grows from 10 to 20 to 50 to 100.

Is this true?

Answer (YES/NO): NO